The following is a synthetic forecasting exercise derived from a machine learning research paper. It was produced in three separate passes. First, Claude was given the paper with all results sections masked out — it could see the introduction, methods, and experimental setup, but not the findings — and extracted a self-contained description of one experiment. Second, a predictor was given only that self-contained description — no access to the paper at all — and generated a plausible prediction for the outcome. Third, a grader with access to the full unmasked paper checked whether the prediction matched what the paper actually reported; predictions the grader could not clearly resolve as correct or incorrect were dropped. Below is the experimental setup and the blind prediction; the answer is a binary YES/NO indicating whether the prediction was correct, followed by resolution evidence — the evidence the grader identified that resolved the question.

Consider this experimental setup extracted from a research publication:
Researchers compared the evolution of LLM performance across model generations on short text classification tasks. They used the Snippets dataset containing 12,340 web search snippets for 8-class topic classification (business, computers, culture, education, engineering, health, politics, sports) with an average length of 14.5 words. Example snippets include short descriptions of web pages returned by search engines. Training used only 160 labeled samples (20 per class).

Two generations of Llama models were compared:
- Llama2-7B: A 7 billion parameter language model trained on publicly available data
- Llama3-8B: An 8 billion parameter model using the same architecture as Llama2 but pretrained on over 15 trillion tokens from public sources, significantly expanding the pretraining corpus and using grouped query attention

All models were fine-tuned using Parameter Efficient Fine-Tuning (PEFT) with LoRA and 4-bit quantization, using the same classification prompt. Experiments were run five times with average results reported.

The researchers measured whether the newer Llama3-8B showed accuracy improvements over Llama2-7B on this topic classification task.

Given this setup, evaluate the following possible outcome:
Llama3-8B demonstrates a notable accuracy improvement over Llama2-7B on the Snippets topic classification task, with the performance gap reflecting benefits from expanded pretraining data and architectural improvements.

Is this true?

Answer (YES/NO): NO